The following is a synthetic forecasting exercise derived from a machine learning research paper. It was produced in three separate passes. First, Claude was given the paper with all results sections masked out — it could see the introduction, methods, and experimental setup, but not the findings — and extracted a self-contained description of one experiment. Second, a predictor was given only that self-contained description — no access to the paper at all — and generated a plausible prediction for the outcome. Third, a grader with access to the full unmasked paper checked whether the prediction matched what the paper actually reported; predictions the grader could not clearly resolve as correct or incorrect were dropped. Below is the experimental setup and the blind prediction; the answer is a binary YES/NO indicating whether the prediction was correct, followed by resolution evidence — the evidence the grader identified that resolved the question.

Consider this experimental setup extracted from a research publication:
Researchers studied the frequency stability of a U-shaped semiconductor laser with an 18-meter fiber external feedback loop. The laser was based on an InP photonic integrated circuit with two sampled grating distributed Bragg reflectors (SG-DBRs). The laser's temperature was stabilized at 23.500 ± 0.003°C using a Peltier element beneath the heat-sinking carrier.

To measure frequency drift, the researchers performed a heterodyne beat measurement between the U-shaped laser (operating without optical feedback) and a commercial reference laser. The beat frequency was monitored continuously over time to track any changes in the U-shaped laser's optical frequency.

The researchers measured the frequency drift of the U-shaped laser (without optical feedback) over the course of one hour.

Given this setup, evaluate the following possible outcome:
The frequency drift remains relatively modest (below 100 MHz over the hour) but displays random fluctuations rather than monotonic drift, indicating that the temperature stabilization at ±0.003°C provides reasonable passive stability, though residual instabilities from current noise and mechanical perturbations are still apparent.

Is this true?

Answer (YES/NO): NO